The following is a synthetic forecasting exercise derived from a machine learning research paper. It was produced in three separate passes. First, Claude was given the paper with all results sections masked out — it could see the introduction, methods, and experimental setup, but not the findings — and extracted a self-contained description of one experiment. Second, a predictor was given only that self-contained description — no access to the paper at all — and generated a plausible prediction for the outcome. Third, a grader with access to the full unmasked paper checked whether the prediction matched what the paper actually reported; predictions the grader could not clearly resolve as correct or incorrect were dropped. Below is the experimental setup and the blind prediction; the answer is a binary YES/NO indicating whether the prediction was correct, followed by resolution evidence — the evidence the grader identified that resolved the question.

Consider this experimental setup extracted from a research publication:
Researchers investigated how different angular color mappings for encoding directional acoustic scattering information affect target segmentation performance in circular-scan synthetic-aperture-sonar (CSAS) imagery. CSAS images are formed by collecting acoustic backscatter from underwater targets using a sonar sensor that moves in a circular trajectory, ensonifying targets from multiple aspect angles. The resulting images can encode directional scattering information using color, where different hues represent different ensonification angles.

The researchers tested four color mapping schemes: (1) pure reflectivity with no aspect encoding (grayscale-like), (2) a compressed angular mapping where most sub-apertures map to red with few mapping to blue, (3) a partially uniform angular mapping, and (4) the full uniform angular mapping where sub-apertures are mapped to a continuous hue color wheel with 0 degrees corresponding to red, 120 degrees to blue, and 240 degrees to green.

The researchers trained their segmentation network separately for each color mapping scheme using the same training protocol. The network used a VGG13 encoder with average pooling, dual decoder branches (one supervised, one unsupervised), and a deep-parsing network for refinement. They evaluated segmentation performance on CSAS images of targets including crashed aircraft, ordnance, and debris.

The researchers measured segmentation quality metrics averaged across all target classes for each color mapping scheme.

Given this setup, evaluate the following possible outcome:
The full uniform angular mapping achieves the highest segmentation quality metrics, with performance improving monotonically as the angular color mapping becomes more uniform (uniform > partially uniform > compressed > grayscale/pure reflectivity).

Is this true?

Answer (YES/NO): YES